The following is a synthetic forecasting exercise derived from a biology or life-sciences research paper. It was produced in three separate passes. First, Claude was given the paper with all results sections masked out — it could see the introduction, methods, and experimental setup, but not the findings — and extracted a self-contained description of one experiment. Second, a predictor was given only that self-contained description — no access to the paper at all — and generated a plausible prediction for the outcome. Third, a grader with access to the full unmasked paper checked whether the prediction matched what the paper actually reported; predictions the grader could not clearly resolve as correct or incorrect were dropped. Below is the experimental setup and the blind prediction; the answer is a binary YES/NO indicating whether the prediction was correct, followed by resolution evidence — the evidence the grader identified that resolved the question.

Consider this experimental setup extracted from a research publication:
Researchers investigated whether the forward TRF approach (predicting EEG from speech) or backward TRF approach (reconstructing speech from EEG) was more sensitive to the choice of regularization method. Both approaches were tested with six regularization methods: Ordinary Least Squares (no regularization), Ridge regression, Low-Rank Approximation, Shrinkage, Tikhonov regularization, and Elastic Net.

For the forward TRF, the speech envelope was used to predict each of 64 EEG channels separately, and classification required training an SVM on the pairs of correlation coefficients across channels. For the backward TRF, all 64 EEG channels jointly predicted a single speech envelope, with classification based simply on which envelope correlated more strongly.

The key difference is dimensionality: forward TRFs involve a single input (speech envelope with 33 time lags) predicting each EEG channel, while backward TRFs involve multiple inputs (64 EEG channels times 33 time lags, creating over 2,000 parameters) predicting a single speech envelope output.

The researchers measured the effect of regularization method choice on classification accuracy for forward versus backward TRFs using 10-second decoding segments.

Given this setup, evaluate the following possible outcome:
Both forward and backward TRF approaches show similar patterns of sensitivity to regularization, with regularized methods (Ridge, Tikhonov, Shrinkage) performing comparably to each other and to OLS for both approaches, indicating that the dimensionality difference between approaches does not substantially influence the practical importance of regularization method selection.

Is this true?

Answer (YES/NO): NO